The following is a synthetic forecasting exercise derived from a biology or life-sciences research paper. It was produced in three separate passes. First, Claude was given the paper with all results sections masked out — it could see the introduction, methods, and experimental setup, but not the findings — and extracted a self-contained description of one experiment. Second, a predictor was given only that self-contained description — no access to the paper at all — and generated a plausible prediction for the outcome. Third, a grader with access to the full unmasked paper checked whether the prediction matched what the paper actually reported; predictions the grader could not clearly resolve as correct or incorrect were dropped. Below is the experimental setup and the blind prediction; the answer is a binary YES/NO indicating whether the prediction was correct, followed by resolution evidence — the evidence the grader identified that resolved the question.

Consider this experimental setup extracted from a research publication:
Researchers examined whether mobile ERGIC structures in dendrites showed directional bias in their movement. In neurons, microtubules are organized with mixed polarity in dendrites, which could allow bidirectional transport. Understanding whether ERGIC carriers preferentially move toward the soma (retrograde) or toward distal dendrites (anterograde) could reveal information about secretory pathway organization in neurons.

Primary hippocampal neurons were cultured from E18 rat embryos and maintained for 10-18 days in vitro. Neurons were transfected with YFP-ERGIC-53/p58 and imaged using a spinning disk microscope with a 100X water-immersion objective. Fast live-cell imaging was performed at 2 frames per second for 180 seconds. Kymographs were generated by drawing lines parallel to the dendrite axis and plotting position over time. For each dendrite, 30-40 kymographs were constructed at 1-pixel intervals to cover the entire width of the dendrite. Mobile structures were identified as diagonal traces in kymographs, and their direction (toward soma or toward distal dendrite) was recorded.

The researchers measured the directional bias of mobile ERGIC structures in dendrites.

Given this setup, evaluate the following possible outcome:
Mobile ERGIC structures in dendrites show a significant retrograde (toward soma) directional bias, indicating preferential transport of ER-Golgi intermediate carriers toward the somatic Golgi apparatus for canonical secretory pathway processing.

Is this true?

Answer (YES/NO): NO